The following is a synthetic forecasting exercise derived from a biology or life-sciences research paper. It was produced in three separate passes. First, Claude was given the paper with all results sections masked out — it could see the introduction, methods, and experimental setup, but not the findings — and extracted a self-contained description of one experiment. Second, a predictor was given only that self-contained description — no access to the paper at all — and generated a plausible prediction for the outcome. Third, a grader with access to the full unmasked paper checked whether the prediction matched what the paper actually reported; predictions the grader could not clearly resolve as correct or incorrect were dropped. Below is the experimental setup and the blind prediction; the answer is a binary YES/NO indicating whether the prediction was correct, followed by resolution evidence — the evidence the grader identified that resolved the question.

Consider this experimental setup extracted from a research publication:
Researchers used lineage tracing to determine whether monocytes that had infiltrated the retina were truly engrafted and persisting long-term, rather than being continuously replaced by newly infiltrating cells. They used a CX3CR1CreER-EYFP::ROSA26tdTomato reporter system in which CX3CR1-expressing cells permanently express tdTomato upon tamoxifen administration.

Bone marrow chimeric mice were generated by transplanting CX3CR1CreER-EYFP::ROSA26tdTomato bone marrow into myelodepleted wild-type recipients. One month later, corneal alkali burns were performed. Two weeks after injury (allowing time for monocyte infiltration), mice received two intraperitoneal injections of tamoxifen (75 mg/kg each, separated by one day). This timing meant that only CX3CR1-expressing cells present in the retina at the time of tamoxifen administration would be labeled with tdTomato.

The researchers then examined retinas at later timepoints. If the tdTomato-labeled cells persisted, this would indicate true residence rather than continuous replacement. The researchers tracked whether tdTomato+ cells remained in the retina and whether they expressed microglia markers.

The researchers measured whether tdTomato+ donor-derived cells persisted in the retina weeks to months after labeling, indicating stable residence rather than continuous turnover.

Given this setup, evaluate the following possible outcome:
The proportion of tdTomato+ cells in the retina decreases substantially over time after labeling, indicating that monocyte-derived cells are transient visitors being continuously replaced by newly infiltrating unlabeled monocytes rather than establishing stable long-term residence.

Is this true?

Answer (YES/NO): NO